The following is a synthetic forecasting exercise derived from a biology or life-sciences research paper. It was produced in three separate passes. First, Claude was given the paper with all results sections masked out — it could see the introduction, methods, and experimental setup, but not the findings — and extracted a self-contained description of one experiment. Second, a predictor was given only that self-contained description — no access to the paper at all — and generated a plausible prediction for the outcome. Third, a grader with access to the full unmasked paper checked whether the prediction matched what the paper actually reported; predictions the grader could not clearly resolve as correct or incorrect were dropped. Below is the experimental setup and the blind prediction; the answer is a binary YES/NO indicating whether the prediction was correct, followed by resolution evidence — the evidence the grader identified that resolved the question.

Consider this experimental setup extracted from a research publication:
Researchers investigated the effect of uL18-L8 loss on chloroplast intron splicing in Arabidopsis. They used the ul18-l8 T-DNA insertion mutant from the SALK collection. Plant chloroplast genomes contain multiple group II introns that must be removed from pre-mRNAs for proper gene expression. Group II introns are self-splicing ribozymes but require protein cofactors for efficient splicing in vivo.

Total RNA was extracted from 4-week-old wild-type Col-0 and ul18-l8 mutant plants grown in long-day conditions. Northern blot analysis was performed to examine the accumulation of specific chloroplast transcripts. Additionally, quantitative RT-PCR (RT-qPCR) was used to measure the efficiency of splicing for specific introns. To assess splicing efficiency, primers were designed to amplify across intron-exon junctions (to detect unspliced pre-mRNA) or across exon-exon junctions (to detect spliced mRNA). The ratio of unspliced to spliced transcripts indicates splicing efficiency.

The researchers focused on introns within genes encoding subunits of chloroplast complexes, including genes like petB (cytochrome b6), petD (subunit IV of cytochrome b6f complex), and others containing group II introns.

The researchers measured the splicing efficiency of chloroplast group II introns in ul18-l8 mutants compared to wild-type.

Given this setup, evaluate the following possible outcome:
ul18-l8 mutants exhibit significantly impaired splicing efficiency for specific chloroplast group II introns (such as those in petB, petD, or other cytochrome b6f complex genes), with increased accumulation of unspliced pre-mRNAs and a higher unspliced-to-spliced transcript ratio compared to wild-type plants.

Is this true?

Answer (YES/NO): NO